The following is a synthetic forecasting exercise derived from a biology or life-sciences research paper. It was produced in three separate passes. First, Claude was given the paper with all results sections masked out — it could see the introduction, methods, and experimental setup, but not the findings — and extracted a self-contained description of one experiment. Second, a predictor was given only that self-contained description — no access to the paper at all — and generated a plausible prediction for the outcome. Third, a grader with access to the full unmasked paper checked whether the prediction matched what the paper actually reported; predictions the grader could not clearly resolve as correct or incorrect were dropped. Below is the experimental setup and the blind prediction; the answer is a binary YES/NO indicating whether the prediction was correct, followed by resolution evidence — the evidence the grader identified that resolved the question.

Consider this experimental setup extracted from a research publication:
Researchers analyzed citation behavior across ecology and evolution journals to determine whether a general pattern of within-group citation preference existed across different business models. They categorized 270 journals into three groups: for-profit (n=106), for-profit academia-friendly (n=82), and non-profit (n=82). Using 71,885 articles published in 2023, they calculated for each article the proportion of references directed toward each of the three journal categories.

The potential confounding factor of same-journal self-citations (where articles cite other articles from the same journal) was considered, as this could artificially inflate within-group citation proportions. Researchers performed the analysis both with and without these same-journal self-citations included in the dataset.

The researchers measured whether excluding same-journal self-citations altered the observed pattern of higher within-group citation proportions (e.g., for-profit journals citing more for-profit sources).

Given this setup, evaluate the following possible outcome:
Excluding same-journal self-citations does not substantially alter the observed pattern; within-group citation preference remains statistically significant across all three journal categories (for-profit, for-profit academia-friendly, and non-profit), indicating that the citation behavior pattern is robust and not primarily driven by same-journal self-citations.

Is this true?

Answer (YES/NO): YES